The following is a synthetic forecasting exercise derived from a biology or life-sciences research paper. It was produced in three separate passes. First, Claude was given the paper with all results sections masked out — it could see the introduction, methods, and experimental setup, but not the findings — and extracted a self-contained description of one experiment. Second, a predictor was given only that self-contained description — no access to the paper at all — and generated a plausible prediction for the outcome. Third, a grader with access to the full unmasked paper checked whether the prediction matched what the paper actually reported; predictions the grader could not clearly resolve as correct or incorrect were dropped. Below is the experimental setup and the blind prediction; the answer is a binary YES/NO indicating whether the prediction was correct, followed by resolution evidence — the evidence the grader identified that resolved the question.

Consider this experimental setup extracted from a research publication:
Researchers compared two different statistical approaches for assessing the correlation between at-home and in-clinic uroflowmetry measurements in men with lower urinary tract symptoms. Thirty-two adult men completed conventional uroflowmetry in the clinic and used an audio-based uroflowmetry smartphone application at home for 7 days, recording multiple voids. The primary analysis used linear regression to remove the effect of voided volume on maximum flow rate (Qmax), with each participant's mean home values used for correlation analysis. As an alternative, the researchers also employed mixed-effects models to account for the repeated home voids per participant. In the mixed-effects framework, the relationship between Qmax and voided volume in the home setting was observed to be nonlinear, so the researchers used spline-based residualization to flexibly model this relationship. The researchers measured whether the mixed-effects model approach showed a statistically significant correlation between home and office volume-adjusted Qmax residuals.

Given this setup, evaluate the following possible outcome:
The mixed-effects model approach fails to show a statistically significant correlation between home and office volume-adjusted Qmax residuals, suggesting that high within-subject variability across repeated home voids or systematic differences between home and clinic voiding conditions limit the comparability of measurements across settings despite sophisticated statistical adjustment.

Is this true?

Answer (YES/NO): YES